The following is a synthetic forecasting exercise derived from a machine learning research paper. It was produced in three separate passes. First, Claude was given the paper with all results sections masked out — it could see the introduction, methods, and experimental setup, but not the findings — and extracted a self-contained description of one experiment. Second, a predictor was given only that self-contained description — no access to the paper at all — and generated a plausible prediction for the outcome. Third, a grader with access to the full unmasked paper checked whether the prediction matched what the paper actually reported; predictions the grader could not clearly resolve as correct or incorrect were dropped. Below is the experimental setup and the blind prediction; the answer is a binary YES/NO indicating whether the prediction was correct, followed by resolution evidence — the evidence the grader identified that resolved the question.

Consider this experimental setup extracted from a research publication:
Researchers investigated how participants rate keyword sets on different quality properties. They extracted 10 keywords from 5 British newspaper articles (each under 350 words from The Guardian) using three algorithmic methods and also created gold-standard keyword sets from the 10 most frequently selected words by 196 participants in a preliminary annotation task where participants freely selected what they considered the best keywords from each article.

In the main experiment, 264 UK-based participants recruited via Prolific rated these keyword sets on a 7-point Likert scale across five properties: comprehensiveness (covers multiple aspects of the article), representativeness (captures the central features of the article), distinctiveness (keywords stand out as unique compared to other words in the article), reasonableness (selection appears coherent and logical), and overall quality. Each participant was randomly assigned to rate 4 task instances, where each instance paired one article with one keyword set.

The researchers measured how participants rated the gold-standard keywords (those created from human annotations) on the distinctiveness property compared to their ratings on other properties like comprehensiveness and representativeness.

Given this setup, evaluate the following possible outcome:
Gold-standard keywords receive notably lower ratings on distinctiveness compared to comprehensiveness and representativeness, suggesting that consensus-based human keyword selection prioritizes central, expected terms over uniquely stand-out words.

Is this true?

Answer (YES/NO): YES